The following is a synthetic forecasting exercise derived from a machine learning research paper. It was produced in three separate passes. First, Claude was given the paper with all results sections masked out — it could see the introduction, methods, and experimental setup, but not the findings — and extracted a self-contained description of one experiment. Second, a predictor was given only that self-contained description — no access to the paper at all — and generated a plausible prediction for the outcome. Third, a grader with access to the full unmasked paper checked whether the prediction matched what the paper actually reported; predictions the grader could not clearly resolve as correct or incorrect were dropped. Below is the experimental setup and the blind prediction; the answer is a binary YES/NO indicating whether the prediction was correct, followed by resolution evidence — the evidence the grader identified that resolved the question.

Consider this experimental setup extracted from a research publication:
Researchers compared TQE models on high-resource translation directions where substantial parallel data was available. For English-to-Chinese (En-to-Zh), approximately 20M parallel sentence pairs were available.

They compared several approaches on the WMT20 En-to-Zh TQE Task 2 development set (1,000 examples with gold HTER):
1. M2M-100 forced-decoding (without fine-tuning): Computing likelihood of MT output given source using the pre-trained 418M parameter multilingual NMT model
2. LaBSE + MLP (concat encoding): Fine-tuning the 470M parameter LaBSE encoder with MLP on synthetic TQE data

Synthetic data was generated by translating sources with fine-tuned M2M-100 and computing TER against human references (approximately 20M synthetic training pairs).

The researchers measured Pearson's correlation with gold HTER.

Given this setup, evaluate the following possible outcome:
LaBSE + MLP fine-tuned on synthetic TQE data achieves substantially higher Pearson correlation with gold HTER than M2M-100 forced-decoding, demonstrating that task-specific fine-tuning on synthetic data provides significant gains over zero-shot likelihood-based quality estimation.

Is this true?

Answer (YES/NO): YES